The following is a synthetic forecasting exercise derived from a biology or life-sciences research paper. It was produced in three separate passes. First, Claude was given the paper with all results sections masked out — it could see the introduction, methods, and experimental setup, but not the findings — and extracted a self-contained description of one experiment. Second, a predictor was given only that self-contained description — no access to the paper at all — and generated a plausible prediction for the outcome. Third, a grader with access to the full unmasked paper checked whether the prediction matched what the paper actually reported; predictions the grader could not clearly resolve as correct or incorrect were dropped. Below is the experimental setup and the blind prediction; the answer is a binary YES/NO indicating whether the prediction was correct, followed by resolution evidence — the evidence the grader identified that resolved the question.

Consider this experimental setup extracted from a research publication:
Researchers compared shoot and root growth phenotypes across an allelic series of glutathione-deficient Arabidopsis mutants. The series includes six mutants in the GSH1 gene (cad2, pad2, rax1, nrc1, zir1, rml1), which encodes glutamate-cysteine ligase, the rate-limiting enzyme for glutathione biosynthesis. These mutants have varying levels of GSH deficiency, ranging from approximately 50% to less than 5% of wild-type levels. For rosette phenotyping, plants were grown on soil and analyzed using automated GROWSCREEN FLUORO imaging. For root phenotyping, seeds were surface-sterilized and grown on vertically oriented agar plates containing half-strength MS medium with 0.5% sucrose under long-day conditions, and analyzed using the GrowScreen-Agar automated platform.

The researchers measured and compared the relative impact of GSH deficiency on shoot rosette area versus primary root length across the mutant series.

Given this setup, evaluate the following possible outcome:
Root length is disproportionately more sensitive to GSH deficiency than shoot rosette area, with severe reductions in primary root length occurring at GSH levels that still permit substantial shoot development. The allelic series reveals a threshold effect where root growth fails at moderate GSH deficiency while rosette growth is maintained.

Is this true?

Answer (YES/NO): NO